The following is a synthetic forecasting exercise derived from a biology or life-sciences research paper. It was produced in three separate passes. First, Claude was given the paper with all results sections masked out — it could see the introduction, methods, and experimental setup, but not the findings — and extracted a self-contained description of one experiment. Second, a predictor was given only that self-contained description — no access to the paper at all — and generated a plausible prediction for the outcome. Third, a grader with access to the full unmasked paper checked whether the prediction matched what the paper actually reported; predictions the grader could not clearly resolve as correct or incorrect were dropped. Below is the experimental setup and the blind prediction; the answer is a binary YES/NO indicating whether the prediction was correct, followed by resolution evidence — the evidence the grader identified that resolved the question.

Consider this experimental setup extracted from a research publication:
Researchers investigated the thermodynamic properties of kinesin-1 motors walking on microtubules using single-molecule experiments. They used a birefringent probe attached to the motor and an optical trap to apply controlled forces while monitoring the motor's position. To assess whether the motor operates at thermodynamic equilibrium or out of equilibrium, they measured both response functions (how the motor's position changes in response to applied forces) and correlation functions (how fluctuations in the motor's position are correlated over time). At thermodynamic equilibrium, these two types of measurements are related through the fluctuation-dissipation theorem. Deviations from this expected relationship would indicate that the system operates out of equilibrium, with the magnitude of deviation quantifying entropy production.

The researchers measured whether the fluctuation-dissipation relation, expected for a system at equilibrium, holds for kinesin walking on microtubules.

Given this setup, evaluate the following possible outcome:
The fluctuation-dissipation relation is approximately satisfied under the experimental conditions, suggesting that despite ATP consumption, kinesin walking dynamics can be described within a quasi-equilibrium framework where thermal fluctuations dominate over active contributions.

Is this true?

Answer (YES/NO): NO